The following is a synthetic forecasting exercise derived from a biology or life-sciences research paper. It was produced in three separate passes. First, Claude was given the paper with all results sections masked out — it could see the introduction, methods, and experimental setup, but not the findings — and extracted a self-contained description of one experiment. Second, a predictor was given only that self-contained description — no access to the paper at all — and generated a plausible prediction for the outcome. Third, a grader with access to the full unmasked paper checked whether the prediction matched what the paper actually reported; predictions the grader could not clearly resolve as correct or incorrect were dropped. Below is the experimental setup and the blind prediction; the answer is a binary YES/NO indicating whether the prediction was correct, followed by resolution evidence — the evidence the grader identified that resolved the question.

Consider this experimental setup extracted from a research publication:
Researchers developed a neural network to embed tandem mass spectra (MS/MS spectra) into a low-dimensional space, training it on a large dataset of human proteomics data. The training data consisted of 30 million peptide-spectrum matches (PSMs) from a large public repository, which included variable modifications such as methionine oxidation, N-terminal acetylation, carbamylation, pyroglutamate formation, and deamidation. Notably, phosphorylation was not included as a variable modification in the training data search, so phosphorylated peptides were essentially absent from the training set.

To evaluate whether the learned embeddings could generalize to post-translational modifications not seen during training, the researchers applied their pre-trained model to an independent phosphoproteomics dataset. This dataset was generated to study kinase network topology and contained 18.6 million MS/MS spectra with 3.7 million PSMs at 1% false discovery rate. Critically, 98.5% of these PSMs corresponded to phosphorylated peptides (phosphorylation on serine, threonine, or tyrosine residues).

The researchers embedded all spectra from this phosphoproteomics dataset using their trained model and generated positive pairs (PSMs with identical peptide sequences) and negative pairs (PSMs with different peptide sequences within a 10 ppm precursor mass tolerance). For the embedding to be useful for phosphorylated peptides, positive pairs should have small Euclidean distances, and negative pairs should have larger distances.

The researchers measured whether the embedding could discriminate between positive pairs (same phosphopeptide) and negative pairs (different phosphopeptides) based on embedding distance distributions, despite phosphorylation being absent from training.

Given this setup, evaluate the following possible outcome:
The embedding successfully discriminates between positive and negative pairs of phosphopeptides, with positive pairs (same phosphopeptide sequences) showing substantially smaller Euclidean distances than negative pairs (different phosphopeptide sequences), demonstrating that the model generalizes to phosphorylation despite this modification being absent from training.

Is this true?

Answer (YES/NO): YES